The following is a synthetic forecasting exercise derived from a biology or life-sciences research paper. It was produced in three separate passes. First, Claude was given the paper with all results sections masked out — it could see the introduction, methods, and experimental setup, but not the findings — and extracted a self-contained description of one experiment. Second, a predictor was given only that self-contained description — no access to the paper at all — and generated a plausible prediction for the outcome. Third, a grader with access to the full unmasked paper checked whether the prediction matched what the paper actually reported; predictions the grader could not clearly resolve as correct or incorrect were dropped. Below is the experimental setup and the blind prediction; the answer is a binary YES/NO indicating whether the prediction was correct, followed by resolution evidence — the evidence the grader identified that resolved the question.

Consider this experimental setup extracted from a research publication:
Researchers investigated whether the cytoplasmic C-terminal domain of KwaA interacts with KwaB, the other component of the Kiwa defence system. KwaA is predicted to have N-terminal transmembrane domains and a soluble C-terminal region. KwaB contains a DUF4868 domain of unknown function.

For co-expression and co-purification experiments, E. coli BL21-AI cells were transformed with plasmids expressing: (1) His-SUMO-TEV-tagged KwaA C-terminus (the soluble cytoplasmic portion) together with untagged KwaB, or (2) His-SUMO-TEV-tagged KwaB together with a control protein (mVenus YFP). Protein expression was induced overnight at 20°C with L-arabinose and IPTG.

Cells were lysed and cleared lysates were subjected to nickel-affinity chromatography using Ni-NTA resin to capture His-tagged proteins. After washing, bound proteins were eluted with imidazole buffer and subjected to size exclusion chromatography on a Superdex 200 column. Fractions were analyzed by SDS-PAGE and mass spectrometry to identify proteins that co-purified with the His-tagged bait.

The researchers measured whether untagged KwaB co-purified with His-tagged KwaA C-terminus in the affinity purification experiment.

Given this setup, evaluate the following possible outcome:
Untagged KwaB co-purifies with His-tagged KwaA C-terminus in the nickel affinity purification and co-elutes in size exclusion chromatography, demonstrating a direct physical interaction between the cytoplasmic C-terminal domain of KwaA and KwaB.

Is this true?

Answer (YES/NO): YES